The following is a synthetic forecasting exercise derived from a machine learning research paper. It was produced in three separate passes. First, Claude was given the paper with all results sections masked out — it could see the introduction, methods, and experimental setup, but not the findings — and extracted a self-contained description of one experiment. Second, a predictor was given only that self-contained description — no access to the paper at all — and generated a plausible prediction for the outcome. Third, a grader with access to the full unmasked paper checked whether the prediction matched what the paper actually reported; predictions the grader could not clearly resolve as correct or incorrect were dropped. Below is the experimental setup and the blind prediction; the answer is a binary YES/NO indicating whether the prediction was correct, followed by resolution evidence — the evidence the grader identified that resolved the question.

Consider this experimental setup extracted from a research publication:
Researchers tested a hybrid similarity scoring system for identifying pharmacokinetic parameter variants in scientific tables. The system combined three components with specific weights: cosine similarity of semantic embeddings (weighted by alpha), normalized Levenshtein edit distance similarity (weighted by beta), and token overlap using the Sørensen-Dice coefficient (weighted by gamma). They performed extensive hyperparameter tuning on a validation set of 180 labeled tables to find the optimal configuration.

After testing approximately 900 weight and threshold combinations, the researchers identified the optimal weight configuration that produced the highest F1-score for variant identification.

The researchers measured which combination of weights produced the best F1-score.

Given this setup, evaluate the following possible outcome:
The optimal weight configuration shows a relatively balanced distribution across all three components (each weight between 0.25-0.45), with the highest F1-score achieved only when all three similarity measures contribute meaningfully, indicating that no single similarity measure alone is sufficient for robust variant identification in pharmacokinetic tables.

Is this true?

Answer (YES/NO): NO